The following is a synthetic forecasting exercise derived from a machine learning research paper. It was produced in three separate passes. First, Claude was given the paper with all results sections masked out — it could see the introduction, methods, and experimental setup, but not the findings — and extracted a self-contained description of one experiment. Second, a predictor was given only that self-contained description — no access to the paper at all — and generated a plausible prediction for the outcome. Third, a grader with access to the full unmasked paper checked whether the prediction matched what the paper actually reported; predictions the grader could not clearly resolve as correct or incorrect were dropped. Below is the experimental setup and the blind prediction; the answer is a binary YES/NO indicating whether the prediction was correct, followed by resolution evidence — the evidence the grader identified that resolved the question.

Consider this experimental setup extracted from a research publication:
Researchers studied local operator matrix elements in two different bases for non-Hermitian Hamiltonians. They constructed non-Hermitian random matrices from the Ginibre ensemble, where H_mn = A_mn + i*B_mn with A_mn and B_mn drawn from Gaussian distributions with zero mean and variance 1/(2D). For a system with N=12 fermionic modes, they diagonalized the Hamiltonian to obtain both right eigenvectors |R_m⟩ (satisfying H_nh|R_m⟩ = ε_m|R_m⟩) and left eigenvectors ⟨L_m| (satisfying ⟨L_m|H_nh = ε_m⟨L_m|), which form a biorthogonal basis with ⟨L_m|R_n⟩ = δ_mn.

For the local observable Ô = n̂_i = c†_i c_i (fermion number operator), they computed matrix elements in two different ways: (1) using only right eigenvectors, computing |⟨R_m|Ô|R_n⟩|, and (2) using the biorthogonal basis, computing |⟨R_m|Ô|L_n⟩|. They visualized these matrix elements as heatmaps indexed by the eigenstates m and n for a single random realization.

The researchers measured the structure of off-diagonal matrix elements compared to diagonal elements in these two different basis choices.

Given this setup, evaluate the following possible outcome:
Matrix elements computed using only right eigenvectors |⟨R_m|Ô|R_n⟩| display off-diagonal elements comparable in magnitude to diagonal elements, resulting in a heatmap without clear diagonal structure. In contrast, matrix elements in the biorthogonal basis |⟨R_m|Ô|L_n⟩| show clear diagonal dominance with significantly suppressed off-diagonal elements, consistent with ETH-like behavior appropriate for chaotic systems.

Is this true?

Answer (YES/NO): NO